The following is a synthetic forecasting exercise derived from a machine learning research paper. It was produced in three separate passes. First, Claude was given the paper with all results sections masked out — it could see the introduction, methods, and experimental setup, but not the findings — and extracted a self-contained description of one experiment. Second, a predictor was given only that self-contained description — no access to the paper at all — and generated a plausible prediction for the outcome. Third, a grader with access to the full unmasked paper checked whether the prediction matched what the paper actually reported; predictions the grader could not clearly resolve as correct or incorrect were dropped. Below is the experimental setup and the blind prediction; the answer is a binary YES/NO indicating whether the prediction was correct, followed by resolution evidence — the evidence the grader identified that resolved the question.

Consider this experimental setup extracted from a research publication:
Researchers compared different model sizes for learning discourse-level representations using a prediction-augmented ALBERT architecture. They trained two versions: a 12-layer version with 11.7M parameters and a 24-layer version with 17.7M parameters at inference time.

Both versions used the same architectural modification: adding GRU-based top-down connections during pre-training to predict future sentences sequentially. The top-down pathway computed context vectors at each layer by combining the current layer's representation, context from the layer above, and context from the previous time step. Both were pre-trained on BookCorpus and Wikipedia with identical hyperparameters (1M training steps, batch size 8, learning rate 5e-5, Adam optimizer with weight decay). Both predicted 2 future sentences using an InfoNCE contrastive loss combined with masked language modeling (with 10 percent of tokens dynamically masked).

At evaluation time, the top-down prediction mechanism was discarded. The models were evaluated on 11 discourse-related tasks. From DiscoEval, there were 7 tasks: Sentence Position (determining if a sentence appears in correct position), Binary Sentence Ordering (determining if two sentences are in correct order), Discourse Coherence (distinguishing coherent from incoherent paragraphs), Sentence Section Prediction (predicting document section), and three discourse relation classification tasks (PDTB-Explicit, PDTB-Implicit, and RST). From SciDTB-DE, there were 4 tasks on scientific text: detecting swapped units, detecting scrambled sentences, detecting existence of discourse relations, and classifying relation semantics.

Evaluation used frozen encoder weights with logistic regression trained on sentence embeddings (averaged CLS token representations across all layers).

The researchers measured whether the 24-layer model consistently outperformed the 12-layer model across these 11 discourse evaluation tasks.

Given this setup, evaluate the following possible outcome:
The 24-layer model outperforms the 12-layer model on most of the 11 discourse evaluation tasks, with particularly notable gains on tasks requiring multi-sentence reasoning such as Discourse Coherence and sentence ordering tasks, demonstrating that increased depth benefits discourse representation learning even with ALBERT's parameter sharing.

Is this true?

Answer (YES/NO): NO